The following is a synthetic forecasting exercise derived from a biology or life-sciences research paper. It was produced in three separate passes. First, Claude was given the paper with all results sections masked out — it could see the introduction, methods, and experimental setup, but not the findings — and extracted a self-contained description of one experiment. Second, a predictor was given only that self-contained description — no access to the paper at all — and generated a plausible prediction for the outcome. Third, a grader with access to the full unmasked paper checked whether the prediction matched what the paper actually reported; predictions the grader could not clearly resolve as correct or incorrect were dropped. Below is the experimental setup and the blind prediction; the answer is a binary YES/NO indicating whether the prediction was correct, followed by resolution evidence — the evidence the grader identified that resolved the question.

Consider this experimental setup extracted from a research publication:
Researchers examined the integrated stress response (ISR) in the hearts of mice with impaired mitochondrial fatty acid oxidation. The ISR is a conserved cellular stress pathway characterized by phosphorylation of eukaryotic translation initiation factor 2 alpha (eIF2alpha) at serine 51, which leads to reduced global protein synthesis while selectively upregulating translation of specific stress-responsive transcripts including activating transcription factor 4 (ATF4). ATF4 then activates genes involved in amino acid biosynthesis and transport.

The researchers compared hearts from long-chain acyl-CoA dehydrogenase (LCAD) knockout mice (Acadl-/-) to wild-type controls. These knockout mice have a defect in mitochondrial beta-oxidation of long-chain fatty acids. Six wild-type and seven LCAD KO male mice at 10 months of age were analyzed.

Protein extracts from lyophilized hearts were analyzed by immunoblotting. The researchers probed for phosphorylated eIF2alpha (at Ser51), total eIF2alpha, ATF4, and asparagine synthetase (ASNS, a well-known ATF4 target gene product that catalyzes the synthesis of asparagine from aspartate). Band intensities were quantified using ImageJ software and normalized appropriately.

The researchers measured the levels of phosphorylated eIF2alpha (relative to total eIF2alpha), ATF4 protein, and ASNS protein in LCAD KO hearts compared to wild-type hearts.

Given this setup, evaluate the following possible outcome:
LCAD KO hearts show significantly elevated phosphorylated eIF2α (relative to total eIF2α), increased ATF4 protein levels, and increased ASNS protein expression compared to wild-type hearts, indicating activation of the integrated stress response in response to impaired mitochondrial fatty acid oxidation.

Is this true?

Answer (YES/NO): YES